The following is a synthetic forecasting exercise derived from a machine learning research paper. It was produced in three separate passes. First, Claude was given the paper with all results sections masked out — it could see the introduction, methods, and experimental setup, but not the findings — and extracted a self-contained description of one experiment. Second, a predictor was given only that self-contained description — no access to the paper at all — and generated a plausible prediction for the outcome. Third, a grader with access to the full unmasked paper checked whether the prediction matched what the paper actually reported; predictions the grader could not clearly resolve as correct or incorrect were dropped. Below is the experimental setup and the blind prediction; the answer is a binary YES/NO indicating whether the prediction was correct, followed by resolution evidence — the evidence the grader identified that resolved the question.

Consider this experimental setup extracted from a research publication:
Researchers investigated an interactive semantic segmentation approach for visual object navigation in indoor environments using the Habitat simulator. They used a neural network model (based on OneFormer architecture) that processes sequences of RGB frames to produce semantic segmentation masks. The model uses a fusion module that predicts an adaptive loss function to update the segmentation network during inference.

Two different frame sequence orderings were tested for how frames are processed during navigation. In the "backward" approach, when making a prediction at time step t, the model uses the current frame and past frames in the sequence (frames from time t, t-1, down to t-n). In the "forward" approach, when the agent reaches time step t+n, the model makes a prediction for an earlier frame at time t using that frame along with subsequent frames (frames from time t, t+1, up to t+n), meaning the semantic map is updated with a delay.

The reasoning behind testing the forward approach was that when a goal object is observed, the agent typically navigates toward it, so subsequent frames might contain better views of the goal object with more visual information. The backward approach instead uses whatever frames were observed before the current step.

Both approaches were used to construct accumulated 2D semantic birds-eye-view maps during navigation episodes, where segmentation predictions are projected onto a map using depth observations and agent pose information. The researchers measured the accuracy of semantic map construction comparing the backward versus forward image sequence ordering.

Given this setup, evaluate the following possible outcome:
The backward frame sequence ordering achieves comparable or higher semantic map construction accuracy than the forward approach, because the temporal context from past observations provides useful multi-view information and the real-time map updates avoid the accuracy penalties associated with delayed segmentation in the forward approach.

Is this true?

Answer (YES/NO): YES